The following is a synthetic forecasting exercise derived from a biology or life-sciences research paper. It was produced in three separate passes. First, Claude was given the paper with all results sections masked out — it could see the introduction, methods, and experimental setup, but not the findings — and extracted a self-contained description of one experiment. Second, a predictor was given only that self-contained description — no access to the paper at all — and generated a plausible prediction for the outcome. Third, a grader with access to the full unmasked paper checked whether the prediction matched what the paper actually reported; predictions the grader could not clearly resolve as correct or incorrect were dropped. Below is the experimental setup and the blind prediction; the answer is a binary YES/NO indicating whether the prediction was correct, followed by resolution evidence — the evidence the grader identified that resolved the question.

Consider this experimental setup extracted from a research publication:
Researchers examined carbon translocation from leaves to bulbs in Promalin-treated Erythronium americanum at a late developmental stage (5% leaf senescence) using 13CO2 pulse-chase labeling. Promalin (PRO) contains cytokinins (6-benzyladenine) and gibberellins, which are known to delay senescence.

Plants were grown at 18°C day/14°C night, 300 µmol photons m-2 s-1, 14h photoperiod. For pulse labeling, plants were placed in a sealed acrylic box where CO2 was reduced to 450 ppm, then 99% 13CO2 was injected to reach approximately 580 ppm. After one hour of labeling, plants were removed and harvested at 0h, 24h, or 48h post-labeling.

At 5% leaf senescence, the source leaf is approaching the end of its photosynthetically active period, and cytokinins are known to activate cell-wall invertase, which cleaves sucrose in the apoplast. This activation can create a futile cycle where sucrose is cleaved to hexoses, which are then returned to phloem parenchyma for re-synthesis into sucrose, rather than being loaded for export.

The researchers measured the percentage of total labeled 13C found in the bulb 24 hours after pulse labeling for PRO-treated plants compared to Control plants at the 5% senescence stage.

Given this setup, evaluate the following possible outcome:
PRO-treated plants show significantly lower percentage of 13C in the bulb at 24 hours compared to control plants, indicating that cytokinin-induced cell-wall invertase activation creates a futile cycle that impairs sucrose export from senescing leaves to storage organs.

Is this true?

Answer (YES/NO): YES